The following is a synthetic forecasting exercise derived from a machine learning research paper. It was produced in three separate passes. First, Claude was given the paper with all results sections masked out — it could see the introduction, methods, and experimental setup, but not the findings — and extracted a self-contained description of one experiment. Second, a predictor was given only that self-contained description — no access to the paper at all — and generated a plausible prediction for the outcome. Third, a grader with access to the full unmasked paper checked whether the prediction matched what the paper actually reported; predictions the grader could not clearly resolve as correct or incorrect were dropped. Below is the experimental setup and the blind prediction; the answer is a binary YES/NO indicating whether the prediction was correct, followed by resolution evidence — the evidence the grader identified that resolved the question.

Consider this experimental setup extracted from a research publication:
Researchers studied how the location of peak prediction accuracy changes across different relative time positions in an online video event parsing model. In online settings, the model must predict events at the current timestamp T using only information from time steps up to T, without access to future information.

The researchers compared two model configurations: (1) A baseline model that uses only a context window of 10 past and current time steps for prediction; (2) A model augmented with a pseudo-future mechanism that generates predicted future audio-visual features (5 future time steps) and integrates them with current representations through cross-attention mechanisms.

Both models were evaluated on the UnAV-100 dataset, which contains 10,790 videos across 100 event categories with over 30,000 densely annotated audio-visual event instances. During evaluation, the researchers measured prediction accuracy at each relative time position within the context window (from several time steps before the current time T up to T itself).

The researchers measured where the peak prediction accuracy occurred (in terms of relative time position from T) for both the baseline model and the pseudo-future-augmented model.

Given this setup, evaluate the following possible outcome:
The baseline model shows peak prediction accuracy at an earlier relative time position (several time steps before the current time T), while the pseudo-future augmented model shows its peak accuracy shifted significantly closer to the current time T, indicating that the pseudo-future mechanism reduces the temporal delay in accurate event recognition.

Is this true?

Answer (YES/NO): YES